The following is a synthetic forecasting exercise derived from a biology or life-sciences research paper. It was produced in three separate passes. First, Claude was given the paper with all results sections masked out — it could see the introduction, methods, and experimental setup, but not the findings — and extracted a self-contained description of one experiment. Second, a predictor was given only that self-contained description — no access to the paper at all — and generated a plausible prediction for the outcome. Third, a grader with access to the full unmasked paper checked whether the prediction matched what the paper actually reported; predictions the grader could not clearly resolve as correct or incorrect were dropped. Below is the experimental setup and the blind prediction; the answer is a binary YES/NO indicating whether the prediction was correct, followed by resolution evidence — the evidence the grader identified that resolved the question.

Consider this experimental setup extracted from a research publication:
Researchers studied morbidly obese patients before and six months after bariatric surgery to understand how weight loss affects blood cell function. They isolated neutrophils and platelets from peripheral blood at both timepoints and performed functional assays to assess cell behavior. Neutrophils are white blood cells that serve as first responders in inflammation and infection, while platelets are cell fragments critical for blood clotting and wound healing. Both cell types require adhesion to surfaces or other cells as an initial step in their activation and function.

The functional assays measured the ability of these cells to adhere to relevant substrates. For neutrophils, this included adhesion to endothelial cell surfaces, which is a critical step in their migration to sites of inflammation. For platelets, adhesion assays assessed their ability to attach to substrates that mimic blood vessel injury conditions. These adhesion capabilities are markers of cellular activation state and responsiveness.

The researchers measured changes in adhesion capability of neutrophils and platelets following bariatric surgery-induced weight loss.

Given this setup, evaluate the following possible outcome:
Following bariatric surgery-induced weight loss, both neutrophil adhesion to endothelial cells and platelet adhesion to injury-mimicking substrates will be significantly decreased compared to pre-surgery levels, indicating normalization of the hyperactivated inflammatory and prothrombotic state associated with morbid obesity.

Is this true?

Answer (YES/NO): YES